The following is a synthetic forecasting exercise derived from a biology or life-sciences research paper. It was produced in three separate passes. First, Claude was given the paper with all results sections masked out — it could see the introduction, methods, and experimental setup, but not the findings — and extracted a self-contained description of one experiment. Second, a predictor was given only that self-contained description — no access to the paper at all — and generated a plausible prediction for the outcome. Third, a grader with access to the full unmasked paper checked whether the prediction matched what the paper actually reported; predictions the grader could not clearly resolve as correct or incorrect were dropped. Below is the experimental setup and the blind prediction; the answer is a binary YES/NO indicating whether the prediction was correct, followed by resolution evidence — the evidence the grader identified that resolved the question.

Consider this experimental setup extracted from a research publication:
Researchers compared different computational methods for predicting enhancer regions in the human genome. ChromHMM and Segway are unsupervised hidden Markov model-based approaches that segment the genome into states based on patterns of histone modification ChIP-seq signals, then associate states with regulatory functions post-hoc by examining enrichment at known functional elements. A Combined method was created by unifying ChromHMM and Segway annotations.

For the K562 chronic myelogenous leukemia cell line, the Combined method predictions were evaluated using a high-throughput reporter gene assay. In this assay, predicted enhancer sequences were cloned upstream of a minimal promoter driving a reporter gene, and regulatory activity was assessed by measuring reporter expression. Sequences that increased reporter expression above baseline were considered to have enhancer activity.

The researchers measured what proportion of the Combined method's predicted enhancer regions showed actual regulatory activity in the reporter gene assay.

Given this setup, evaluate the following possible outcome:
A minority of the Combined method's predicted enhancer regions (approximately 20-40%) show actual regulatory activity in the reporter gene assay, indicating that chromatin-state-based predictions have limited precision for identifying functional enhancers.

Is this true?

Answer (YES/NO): YES